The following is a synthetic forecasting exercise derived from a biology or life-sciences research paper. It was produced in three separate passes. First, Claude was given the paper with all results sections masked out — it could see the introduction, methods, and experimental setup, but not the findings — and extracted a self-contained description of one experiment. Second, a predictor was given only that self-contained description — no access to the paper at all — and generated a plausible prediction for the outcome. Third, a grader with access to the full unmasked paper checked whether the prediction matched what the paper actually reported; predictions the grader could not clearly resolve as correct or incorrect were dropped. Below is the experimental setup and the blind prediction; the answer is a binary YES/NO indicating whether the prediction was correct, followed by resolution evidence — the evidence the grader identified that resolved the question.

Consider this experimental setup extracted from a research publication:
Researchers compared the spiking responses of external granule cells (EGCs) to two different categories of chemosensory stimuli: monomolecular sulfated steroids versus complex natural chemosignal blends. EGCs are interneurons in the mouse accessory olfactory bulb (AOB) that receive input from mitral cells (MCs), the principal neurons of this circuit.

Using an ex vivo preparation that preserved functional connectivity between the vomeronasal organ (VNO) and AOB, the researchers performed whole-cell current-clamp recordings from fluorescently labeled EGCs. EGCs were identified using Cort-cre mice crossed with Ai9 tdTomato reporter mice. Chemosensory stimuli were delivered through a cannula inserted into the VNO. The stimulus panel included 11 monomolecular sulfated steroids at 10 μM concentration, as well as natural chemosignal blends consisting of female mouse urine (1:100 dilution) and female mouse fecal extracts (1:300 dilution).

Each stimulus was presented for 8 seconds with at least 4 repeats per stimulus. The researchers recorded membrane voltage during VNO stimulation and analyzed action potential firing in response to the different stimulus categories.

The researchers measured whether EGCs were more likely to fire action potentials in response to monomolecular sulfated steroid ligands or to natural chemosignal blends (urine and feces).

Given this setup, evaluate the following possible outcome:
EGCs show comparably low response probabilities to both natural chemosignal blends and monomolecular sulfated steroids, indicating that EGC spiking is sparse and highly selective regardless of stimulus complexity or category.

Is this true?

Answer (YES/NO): NO